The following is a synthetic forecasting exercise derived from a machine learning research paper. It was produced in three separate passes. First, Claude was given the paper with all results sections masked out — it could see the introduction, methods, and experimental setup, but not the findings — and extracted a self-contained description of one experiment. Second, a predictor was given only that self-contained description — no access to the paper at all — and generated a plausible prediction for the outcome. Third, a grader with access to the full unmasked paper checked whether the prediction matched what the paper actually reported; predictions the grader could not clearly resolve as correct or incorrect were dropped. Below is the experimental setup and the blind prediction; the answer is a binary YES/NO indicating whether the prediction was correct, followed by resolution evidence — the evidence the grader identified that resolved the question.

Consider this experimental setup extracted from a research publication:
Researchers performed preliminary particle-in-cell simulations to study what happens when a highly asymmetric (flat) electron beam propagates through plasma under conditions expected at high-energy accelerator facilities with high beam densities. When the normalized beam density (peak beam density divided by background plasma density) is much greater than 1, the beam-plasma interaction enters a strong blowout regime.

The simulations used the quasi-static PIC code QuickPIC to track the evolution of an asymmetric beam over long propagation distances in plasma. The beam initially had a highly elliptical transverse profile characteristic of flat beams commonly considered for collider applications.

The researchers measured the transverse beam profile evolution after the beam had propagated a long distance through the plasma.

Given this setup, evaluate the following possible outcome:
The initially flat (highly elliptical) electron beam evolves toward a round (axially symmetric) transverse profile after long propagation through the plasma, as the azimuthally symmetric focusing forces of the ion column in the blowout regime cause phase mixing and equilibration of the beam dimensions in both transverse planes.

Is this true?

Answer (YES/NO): NO